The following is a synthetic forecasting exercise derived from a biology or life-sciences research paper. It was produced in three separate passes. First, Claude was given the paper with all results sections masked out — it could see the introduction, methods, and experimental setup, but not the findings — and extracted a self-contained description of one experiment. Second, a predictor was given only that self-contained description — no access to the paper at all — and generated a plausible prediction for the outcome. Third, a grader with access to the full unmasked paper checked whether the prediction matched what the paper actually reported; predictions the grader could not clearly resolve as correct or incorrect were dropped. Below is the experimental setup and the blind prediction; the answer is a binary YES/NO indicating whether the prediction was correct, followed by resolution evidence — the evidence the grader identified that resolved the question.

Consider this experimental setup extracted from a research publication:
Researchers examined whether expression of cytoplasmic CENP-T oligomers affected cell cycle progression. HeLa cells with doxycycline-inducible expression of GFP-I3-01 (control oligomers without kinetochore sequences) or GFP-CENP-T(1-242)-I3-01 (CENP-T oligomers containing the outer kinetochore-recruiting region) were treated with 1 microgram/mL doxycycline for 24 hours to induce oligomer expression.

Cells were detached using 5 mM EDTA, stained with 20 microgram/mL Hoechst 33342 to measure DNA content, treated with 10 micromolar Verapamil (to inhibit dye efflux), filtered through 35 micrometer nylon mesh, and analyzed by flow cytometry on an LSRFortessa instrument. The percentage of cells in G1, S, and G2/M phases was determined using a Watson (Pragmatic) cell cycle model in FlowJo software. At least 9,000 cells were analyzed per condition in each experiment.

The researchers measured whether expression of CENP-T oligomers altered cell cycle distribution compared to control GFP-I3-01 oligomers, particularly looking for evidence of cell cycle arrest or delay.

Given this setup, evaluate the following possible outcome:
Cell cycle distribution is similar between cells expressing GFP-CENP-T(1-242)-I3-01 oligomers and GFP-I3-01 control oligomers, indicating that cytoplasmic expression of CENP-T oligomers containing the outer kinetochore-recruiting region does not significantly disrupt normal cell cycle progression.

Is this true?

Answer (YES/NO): NO